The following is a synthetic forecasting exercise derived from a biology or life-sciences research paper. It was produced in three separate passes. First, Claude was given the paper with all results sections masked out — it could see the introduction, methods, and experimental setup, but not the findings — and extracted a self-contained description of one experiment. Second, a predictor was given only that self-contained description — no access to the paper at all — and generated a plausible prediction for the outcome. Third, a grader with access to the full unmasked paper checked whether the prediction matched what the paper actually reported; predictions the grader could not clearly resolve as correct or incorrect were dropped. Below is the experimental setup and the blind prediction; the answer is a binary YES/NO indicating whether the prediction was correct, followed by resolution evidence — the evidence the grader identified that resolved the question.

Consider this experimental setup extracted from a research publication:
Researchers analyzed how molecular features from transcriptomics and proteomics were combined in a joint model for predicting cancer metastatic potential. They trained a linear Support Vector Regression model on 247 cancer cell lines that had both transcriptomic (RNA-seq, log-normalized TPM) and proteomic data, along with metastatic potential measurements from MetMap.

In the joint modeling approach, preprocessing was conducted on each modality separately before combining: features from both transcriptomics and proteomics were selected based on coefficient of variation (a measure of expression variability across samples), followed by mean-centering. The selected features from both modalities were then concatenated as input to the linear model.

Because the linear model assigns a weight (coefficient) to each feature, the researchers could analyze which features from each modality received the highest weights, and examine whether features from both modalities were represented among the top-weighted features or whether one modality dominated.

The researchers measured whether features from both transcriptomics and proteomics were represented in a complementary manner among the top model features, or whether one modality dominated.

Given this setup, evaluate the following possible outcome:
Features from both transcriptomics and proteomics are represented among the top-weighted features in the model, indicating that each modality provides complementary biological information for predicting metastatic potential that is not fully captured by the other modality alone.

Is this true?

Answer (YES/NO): YES